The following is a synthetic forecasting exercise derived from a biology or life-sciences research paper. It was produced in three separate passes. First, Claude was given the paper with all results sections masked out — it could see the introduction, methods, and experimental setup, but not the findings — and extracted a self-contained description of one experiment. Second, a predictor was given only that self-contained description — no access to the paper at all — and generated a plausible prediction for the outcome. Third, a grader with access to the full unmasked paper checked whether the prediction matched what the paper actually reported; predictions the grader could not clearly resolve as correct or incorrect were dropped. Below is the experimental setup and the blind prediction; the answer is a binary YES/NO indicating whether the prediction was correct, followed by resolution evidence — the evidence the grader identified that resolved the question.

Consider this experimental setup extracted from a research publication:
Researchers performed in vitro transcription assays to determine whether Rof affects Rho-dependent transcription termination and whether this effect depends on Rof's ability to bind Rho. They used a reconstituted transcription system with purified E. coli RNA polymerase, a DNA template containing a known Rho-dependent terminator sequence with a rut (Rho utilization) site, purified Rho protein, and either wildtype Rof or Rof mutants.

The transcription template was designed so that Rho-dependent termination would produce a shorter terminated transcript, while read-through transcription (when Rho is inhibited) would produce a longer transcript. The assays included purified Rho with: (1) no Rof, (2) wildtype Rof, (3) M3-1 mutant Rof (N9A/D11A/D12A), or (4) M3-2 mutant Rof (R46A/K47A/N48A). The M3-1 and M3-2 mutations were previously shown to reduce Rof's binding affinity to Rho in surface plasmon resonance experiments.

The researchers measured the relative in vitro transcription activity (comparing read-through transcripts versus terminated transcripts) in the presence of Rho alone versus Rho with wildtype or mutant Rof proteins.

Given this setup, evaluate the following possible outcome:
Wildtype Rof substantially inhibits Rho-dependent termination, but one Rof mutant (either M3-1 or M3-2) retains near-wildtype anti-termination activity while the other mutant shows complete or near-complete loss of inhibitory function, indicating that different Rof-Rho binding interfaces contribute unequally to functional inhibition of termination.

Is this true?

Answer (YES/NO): NO